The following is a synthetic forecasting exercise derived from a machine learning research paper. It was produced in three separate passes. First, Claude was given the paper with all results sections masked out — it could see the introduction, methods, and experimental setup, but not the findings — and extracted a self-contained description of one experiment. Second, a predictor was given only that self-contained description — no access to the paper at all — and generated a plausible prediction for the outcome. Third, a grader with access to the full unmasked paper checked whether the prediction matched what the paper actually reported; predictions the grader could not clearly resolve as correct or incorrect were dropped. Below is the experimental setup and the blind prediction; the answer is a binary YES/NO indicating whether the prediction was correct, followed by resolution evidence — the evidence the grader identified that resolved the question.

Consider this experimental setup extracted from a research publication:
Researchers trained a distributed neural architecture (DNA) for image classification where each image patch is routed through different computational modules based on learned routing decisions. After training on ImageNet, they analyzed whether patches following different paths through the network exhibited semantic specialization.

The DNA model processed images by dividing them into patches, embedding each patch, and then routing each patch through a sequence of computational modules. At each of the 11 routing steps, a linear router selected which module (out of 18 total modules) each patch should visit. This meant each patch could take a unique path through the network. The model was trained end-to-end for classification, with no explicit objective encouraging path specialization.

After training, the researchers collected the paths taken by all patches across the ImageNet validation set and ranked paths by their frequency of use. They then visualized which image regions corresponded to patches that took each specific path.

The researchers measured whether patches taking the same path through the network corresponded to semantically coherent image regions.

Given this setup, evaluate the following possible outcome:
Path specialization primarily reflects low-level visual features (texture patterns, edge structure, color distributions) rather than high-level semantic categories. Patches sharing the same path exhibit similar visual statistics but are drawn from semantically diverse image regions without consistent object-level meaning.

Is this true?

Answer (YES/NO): NO